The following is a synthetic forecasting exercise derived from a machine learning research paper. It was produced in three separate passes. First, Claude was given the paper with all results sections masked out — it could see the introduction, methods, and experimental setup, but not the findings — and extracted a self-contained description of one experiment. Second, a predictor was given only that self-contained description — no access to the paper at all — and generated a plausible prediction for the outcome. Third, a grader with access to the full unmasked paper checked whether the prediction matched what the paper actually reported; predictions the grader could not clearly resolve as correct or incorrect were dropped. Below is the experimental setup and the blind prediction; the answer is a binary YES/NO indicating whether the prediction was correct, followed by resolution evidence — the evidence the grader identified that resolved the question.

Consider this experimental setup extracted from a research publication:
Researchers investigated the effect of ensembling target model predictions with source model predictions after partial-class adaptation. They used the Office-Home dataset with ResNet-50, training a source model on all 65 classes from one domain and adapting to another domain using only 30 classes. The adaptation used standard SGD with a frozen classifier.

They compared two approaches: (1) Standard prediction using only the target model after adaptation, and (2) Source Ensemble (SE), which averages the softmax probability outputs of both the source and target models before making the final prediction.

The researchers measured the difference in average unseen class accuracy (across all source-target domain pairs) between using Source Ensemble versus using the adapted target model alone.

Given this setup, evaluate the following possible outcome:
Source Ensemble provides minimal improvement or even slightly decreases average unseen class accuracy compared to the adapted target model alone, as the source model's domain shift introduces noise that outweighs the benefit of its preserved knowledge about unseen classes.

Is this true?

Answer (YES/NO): NO